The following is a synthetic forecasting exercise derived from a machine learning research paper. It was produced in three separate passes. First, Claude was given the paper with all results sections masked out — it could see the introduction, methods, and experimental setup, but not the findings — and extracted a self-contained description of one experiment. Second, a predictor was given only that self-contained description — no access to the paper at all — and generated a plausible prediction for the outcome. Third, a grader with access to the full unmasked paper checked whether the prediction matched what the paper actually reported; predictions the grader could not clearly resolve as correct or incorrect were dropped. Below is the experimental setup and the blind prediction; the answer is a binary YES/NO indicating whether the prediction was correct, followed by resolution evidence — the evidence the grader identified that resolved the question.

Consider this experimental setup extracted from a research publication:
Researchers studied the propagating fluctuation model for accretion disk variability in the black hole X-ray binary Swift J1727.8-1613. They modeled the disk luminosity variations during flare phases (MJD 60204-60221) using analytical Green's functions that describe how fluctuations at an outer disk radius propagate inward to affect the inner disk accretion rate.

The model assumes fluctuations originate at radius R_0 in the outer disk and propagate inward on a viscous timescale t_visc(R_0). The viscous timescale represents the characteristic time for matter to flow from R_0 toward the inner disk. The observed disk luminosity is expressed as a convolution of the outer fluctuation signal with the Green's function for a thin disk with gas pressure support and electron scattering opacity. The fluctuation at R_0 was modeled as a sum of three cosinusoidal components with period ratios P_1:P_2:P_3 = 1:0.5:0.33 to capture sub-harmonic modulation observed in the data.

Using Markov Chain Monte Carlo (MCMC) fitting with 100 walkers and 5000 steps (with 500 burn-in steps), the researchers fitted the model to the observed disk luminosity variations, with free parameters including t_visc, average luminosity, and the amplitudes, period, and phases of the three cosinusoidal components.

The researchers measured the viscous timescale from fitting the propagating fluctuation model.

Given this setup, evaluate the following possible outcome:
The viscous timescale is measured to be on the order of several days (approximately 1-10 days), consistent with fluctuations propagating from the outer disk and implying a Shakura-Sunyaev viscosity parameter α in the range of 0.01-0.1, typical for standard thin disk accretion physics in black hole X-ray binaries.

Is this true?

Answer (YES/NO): NO